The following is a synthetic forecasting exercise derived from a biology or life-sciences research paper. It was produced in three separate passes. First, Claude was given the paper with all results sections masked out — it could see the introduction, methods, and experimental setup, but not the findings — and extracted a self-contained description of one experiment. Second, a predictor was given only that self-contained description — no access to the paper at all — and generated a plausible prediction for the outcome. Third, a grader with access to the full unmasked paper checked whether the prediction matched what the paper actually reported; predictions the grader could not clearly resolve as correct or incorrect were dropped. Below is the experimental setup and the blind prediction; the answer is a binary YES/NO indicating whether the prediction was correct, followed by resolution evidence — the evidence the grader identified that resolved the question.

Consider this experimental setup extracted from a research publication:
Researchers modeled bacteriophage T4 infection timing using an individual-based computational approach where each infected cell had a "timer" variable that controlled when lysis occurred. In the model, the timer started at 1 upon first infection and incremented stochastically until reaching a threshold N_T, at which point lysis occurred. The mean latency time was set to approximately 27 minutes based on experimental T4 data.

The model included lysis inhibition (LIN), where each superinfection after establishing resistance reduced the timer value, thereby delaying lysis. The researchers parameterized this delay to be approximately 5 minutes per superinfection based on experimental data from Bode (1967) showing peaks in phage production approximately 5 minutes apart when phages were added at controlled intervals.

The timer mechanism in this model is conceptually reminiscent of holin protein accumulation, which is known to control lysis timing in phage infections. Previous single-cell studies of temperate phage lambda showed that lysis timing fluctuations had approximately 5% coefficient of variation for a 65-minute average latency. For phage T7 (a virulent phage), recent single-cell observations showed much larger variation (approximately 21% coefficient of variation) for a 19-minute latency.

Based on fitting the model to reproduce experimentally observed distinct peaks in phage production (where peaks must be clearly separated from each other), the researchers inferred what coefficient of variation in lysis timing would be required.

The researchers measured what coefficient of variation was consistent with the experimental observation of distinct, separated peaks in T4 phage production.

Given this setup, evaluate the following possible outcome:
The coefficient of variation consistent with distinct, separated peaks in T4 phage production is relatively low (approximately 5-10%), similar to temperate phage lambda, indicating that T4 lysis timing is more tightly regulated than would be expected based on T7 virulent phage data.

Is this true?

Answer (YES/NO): YES